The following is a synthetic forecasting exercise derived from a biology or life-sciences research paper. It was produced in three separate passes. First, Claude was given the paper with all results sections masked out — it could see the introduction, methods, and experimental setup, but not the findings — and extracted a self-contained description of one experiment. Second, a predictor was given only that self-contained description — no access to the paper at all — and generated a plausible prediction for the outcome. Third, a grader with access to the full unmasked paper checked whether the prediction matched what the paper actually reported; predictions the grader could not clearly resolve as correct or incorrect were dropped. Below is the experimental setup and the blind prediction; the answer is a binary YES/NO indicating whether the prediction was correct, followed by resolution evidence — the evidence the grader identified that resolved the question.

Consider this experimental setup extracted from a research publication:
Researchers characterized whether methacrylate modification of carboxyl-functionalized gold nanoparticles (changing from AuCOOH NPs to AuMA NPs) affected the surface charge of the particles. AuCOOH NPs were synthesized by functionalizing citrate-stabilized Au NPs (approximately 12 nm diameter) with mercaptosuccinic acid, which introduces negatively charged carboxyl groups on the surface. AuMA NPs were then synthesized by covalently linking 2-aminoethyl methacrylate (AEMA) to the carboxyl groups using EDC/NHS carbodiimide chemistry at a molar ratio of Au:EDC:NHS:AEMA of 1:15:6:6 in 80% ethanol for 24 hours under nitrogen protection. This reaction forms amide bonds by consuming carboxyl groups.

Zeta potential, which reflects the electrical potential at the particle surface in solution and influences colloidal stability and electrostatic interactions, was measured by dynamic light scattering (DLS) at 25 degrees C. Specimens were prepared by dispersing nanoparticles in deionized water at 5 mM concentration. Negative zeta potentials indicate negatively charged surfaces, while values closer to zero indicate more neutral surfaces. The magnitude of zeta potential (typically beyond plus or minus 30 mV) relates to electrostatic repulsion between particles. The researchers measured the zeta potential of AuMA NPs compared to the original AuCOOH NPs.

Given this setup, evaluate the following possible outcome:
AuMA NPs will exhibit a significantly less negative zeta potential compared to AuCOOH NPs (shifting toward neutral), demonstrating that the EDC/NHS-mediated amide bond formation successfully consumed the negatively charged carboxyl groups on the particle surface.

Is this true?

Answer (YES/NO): NO